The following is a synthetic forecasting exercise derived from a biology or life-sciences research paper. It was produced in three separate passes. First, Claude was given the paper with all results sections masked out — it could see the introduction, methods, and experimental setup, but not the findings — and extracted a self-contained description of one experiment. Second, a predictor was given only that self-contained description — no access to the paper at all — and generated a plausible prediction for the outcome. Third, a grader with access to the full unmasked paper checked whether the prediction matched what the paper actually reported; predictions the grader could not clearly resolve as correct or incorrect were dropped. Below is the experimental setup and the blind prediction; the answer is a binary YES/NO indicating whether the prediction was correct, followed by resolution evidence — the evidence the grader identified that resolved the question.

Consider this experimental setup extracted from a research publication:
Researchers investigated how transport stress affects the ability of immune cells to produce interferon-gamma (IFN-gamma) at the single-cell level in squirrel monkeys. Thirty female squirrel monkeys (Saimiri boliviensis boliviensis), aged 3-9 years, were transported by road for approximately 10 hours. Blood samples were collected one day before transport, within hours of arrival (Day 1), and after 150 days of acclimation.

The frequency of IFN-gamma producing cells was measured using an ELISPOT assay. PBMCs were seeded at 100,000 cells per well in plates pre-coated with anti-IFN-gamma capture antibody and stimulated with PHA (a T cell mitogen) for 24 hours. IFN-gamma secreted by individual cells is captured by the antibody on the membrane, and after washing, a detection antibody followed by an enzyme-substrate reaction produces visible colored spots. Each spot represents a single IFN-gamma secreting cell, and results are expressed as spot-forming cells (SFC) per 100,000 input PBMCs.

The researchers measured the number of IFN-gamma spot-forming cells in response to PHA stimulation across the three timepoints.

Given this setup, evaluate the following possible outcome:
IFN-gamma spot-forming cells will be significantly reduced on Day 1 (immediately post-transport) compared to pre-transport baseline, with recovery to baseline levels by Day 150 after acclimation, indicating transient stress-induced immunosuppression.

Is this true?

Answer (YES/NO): NO